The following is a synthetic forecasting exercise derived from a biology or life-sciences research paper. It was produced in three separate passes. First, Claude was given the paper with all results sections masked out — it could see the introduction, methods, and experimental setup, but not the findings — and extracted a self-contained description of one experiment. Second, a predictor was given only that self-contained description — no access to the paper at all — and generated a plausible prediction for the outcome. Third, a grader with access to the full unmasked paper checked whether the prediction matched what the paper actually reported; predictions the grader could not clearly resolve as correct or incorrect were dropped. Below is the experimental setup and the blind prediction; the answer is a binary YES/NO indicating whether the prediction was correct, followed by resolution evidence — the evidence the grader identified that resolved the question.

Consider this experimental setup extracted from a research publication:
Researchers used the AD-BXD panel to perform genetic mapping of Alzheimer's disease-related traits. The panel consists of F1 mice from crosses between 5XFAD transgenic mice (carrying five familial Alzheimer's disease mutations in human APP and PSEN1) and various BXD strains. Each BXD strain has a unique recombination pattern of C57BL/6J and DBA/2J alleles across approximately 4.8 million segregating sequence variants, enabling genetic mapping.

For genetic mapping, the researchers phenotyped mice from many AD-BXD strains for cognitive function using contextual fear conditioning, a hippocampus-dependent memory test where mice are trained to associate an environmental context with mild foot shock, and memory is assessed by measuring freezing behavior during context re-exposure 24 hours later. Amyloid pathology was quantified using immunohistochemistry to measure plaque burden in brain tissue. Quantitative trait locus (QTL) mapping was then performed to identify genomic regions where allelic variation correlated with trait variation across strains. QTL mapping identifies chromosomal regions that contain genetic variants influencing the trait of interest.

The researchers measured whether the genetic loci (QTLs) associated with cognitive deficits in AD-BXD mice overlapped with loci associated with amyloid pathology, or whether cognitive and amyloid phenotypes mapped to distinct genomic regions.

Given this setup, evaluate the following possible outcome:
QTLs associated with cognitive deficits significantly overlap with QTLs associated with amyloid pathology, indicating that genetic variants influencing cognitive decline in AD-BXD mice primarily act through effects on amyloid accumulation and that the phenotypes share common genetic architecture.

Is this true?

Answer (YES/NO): NO